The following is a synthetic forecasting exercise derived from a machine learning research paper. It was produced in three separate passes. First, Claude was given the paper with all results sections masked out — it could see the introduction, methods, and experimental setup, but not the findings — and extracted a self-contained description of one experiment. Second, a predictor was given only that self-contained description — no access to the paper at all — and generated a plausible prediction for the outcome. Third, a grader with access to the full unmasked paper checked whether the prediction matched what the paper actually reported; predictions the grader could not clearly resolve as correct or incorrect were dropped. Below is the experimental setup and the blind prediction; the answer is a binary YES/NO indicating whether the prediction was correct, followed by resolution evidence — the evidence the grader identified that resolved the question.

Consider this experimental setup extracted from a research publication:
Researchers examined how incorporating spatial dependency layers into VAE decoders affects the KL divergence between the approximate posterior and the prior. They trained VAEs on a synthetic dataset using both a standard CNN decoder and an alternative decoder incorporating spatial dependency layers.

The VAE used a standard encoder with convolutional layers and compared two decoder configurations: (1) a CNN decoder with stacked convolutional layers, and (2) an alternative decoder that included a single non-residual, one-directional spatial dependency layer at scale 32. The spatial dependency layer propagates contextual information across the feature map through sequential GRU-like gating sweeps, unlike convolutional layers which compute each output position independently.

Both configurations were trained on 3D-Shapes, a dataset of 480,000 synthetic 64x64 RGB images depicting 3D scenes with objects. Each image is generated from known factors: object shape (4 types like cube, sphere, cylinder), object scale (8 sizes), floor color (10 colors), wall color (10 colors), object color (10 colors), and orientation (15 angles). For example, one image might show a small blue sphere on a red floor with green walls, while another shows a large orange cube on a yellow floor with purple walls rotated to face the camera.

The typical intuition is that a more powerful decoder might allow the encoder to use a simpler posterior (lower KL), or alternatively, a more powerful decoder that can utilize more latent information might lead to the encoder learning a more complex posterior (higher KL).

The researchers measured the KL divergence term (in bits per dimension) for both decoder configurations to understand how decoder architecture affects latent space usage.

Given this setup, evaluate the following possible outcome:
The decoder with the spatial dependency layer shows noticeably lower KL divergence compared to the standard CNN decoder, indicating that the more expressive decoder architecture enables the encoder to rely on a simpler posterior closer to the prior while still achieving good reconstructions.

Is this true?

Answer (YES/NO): NO